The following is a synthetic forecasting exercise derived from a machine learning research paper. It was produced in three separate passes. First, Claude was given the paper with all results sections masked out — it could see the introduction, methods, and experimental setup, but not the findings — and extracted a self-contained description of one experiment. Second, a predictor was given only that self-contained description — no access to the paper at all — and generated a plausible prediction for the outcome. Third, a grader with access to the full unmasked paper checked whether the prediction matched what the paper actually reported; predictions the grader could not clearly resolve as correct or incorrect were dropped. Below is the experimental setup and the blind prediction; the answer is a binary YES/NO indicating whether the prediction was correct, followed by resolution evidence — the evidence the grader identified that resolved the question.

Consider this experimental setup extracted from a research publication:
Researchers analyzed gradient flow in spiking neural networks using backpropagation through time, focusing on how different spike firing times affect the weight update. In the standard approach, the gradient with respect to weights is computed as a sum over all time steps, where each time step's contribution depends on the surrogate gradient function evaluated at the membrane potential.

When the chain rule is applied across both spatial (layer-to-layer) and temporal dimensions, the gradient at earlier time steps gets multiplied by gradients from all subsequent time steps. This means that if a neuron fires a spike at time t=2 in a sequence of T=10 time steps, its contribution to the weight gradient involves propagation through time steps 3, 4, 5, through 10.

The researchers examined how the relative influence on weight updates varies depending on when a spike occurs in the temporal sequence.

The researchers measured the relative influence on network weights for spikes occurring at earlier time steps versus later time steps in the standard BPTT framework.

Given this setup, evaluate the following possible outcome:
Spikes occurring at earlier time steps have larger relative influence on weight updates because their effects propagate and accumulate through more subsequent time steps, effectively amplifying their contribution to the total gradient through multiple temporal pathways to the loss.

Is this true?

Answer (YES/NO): YES